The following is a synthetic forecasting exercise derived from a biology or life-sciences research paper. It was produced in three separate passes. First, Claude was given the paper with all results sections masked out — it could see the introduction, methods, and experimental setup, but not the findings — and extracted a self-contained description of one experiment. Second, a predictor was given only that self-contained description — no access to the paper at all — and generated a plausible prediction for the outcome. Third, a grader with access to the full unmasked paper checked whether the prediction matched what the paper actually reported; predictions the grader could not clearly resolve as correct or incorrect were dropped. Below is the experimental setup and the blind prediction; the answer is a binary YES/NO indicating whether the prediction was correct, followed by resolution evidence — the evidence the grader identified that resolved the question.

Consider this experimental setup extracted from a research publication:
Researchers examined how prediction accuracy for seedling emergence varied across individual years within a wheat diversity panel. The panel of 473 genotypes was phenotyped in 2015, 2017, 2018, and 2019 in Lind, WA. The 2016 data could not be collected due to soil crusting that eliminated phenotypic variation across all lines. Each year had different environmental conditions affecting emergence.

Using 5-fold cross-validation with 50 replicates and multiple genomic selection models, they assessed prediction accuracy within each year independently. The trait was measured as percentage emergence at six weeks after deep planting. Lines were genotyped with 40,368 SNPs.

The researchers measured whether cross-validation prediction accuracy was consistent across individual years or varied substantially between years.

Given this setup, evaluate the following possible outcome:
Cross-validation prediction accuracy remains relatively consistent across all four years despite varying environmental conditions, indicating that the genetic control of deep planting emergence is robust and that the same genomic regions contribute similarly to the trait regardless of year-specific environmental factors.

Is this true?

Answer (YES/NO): NO